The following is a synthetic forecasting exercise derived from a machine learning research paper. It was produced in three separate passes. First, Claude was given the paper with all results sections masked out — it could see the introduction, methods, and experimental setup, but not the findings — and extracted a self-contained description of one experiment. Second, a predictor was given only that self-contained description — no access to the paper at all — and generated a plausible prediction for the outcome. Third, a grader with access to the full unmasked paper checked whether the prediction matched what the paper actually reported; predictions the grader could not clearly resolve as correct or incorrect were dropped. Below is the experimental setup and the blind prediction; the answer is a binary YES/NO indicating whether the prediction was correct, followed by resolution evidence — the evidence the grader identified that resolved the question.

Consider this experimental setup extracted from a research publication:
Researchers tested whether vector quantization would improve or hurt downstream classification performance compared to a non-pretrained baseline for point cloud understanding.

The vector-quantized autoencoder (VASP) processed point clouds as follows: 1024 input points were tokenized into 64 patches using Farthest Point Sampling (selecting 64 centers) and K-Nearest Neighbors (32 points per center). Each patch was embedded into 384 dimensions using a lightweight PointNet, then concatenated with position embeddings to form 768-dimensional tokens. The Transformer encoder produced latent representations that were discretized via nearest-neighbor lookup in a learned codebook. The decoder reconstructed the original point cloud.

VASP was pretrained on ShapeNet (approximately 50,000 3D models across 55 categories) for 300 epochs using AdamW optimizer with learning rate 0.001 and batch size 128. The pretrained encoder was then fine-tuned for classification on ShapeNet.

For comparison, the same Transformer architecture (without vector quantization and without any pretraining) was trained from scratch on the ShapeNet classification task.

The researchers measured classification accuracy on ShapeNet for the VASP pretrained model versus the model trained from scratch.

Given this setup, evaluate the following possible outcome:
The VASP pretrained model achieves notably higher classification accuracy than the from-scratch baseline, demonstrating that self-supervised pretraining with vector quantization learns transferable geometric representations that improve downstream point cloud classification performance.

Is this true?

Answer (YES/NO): NO